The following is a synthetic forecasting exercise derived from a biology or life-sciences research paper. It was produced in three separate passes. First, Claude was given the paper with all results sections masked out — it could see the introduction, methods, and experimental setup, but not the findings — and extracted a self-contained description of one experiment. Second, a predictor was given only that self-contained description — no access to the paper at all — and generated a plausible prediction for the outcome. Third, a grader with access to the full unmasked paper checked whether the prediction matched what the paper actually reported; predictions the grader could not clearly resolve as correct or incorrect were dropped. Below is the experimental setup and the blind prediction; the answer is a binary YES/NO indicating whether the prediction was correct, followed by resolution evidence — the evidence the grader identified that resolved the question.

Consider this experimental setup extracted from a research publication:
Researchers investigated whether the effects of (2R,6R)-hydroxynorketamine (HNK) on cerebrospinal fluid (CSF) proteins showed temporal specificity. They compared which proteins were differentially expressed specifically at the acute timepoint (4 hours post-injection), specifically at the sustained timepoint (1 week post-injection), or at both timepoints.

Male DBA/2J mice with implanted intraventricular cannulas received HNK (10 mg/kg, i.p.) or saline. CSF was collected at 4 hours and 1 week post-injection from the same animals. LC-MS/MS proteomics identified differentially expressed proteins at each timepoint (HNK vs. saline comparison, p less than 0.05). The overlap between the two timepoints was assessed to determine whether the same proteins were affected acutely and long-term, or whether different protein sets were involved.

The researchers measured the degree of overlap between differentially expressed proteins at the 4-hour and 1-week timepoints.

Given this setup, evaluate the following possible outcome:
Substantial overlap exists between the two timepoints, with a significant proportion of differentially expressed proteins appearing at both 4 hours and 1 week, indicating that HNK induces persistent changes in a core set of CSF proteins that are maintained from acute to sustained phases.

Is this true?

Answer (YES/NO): NO